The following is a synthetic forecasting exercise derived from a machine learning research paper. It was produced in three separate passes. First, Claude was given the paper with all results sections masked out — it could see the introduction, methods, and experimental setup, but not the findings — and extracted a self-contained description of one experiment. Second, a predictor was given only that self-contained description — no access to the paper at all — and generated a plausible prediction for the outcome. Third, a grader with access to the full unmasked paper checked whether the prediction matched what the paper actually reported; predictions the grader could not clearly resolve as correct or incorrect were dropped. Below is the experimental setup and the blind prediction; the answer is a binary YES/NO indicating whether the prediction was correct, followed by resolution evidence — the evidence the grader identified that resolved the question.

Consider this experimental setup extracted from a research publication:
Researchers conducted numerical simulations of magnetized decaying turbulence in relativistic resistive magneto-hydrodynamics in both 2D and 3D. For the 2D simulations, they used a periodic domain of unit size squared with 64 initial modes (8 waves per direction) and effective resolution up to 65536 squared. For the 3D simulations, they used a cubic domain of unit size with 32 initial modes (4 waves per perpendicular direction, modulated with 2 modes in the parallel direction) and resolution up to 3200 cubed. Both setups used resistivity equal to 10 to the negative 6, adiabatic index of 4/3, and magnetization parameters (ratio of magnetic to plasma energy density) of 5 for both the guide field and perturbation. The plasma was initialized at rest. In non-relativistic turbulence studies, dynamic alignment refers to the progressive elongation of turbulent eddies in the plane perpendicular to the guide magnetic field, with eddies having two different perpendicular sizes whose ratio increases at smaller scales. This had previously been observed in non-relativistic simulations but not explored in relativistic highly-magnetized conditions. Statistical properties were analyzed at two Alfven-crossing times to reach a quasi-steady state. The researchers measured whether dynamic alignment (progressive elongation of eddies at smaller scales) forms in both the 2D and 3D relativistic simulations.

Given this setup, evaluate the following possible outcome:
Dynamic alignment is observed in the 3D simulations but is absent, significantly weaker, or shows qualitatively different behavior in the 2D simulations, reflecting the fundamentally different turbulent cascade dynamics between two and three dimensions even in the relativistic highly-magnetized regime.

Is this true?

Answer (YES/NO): NO